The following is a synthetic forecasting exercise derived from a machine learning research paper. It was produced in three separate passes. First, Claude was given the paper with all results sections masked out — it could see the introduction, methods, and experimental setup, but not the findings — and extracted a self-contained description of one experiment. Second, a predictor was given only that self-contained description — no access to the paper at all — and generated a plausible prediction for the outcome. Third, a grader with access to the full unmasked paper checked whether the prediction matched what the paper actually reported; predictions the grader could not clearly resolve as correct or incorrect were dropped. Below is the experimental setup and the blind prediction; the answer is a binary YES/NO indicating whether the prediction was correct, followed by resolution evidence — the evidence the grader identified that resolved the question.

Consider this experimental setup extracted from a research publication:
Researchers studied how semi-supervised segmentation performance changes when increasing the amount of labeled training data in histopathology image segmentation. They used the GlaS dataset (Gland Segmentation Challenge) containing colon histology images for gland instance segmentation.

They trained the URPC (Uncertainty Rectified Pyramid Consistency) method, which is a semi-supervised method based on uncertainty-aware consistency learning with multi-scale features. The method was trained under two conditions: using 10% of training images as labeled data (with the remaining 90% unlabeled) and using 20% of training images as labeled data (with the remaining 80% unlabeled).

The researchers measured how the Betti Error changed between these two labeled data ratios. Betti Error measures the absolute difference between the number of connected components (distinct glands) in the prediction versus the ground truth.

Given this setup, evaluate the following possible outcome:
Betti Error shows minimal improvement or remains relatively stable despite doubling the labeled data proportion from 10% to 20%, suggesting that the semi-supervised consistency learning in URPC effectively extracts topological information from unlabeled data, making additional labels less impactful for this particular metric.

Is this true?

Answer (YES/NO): NO